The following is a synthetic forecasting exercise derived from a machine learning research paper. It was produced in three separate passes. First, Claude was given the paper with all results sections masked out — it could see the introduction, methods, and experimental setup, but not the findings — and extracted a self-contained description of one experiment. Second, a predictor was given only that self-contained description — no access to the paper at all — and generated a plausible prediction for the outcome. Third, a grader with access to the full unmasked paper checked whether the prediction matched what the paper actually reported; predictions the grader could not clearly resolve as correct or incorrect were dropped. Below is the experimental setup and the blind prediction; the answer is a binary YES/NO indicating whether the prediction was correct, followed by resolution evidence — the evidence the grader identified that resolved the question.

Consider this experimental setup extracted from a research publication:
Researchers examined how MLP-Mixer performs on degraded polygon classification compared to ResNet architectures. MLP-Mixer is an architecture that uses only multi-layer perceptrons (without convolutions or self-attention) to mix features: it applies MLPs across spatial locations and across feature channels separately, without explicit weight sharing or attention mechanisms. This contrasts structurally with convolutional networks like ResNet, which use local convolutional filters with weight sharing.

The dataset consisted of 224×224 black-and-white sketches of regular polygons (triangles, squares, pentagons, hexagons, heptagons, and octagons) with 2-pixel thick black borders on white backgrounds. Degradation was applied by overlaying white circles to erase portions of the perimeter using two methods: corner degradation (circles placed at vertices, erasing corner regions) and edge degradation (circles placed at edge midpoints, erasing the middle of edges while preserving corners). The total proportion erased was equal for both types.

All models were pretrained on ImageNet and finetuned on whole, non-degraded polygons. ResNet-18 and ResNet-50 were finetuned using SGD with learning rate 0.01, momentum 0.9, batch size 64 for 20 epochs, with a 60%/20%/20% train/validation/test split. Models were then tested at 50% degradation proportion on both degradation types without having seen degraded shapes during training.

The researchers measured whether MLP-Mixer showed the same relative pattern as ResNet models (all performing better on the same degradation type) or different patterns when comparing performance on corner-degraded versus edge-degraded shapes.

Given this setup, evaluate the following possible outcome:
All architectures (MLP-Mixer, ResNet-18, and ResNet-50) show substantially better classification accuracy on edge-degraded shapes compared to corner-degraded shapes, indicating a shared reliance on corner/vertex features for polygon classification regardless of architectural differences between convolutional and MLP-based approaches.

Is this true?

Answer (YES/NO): NO